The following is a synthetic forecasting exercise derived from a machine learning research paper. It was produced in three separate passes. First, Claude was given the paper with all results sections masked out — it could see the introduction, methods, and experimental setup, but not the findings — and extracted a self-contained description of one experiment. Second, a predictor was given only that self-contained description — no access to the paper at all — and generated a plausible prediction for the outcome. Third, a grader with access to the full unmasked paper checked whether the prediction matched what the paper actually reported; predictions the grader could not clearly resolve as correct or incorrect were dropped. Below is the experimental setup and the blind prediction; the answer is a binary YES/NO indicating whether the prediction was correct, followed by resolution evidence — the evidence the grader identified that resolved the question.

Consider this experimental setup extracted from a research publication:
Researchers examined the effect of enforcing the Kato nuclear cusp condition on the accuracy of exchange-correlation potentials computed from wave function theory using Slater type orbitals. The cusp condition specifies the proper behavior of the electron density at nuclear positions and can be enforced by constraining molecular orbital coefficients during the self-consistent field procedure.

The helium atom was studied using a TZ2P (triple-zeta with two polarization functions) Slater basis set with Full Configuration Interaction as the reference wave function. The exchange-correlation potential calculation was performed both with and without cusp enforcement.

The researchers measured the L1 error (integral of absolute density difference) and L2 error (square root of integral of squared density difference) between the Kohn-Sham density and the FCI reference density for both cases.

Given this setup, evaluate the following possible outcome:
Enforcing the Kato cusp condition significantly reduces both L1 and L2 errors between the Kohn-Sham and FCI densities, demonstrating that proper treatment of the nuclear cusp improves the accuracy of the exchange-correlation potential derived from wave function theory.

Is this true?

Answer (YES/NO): NO